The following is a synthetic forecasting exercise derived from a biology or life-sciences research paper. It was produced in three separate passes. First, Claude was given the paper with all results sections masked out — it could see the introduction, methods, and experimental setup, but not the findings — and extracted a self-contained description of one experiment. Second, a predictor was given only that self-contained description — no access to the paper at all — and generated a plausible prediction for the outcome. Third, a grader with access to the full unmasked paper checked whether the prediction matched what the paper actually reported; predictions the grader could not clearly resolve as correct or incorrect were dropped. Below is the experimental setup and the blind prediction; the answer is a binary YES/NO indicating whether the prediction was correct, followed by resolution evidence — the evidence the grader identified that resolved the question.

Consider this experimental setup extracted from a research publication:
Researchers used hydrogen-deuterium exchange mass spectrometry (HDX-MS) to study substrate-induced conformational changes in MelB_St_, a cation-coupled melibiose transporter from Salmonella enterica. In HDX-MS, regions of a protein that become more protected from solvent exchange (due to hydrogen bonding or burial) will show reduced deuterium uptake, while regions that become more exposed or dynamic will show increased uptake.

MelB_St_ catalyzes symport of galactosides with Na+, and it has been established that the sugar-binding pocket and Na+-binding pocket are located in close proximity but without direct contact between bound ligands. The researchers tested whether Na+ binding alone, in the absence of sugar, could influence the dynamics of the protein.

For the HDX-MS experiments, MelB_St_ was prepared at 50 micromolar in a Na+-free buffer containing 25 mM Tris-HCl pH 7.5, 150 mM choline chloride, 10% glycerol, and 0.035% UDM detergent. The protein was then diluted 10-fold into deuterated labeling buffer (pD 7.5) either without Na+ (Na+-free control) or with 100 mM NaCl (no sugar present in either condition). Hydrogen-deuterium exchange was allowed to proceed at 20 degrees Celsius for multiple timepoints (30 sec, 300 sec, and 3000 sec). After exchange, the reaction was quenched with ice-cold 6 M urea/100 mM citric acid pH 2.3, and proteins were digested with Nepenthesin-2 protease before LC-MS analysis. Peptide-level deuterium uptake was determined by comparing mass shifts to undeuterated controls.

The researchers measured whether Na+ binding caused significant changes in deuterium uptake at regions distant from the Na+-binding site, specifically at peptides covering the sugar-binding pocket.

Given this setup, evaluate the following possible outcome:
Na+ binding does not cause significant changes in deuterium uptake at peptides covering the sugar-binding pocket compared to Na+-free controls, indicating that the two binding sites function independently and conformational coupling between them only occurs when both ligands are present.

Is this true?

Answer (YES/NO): NO